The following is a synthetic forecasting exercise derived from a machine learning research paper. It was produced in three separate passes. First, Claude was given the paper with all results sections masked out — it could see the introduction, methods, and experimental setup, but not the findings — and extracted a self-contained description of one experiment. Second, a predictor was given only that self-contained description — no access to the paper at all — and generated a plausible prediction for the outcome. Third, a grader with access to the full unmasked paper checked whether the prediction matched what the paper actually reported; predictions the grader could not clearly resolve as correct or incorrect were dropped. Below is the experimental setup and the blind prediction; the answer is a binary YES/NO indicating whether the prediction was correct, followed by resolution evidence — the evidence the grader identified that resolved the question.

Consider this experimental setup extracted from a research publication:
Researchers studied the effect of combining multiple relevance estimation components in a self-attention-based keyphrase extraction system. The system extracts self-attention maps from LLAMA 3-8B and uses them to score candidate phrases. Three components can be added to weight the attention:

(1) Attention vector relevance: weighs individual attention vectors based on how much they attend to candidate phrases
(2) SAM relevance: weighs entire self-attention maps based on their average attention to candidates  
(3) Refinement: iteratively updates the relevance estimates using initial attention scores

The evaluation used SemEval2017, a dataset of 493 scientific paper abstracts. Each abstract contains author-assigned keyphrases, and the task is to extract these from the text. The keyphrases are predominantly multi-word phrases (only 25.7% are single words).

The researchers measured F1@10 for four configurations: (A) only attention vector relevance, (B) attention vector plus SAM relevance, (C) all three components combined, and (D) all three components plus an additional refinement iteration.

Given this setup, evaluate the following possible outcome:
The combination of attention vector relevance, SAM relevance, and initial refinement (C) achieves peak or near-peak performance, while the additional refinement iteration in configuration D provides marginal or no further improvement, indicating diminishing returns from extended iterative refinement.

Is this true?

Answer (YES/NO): NO